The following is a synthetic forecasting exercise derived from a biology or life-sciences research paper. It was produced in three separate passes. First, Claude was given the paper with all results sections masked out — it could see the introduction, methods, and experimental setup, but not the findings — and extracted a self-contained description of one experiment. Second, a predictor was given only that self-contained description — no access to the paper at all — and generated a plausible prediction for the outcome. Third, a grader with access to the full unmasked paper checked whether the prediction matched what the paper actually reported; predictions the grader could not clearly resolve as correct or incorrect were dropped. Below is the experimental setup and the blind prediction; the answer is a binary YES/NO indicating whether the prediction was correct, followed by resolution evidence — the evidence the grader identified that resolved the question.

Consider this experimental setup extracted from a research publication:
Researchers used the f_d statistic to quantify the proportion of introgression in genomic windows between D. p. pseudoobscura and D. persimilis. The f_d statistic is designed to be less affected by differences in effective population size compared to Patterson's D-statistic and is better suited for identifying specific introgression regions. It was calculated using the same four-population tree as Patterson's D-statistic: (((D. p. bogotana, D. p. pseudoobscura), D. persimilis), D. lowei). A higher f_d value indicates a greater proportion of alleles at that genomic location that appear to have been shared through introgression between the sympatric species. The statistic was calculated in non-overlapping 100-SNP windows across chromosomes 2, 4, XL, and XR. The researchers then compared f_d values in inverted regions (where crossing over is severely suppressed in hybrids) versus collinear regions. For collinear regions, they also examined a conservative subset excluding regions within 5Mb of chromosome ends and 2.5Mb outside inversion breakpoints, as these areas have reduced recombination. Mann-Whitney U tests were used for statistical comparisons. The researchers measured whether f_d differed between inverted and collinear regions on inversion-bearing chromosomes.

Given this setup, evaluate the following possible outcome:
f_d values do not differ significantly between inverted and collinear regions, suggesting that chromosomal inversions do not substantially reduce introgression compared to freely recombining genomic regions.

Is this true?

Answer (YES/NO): NO